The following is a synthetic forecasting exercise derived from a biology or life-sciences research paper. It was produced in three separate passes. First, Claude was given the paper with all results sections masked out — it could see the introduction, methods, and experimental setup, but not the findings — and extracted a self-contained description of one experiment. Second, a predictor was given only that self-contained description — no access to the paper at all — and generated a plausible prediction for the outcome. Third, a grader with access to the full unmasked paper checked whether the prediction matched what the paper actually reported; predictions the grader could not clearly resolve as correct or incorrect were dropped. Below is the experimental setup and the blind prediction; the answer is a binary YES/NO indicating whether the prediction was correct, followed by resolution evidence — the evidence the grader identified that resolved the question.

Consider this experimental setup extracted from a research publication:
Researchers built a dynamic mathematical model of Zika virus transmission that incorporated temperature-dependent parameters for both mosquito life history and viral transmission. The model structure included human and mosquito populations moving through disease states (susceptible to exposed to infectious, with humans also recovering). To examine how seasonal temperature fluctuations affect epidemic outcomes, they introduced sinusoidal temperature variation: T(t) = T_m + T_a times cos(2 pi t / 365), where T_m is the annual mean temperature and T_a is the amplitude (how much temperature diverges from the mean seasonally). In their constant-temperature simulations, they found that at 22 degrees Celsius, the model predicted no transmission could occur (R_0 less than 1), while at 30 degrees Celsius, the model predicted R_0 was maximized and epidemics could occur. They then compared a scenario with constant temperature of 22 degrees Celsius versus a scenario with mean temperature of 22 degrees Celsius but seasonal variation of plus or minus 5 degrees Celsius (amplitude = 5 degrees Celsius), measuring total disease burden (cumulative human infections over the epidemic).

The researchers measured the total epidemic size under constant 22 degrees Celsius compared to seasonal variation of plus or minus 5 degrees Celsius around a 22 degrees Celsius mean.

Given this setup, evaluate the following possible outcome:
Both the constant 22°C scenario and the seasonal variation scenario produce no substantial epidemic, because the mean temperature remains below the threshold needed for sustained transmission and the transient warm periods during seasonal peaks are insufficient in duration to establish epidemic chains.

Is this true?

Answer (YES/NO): NO